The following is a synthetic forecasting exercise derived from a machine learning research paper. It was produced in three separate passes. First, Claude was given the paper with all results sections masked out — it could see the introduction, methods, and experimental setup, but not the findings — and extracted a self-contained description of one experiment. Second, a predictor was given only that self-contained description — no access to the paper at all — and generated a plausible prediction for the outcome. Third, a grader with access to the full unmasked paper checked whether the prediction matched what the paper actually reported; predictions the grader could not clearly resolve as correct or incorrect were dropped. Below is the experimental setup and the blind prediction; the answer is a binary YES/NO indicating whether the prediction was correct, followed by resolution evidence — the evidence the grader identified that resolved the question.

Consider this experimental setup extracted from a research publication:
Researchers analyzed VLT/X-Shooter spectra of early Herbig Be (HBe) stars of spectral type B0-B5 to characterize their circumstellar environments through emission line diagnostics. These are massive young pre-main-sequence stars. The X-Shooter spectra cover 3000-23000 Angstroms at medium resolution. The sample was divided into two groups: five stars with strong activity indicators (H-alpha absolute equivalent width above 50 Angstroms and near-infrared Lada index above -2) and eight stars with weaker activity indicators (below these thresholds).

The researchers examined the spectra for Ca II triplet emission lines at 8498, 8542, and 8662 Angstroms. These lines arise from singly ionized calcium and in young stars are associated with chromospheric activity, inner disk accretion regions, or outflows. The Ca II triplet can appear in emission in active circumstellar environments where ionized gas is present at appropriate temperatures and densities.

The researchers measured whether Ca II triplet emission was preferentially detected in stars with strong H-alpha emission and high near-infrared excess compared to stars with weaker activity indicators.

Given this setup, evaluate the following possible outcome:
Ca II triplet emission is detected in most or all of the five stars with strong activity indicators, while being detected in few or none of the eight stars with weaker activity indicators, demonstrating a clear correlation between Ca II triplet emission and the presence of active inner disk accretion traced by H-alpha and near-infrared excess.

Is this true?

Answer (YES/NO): YES